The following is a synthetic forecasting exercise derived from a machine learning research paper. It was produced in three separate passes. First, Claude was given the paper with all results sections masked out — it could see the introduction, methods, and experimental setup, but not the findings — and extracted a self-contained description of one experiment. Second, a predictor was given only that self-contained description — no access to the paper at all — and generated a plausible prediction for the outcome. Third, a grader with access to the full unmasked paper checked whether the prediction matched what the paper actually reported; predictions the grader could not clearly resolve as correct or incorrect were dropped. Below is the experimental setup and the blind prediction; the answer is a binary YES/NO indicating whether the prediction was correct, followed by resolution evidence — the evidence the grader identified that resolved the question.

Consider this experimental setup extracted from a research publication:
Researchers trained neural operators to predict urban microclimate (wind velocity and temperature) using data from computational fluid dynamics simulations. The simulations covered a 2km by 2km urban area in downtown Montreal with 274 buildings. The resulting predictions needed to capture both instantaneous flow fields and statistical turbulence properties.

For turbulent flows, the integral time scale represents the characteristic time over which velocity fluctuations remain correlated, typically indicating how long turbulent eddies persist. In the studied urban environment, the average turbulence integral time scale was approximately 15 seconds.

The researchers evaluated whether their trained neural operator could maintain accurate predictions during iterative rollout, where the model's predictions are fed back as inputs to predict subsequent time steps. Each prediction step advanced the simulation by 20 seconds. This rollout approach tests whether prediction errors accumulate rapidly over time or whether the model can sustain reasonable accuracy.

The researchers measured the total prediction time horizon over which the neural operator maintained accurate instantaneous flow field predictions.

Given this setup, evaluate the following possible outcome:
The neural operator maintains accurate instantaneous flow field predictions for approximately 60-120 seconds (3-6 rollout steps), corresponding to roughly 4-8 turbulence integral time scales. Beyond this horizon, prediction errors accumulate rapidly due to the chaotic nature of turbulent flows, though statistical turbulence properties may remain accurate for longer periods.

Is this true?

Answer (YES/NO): YES